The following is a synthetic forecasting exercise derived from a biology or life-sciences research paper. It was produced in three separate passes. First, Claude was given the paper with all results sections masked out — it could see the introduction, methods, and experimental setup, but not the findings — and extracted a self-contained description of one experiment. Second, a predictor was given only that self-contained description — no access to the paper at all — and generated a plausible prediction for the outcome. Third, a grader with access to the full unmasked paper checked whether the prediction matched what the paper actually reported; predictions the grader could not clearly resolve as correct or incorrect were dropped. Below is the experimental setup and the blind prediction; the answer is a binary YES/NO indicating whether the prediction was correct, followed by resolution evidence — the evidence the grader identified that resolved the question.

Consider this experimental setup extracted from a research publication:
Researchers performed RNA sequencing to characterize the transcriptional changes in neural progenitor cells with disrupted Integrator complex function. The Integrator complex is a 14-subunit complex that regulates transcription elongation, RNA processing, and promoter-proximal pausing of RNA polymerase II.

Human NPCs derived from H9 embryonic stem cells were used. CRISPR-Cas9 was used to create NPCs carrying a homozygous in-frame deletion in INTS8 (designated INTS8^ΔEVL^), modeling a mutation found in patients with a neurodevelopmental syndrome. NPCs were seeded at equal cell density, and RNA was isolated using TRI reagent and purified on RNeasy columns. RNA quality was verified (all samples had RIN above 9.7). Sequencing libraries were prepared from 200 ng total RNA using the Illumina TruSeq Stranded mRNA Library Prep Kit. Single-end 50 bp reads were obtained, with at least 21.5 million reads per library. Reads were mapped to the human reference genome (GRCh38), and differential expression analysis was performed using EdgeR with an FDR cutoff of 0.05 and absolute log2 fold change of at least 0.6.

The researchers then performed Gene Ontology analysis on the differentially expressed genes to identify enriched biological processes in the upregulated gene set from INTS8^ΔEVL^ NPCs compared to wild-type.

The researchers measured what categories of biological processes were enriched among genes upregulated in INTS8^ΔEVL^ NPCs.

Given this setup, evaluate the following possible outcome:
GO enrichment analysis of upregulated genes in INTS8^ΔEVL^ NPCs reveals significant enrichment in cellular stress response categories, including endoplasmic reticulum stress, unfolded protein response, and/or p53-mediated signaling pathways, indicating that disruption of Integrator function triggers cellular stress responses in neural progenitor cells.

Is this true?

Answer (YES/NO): NO